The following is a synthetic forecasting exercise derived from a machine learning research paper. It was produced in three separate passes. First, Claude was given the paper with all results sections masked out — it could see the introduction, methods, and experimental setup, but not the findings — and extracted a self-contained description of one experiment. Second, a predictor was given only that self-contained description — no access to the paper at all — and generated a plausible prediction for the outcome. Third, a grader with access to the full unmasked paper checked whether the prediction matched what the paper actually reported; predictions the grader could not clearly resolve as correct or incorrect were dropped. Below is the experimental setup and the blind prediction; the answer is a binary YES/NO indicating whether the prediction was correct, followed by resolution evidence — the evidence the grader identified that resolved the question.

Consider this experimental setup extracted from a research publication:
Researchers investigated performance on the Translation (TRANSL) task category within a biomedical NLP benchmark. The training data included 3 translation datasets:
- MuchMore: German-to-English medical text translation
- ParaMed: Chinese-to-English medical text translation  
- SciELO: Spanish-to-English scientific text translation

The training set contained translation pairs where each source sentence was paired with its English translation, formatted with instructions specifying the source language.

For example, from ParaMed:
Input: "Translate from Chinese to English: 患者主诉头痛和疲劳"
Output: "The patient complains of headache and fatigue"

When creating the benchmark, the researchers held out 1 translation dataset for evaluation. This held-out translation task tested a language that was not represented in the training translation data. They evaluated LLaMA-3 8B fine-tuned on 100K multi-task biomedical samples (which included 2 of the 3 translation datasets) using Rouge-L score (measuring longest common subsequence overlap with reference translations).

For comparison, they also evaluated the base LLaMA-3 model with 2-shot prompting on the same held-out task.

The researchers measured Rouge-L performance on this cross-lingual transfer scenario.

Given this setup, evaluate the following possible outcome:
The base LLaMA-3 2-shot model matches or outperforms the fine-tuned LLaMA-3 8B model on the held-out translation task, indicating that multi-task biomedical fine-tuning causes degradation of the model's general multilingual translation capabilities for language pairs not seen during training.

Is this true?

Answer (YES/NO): NO